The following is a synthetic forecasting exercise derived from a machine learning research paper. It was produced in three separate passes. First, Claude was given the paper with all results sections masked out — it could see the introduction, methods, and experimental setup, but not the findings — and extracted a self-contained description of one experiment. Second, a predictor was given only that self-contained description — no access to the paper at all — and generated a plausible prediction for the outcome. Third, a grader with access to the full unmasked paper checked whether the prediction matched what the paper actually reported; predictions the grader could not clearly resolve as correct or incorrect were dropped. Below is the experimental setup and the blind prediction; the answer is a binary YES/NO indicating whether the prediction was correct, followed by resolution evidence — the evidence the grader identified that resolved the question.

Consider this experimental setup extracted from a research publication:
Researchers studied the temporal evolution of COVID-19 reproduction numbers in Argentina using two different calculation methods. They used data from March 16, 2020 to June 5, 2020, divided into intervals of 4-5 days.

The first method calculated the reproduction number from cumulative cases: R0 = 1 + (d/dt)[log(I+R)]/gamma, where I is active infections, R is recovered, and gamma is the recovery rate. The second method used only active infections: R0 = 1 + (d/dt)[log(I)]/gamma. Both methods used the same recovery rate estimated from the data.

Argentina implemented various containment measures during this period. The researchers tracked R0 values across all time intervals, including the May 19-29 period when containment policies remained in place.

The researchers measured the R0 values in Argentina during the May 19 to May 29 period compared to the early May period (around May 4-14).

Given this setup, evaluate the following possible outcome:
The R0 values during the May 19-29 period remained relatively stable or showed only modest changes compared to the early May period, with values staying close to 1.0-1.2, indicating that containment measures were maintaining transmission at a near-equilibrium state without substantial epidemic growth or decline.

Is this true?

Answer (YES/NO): NO